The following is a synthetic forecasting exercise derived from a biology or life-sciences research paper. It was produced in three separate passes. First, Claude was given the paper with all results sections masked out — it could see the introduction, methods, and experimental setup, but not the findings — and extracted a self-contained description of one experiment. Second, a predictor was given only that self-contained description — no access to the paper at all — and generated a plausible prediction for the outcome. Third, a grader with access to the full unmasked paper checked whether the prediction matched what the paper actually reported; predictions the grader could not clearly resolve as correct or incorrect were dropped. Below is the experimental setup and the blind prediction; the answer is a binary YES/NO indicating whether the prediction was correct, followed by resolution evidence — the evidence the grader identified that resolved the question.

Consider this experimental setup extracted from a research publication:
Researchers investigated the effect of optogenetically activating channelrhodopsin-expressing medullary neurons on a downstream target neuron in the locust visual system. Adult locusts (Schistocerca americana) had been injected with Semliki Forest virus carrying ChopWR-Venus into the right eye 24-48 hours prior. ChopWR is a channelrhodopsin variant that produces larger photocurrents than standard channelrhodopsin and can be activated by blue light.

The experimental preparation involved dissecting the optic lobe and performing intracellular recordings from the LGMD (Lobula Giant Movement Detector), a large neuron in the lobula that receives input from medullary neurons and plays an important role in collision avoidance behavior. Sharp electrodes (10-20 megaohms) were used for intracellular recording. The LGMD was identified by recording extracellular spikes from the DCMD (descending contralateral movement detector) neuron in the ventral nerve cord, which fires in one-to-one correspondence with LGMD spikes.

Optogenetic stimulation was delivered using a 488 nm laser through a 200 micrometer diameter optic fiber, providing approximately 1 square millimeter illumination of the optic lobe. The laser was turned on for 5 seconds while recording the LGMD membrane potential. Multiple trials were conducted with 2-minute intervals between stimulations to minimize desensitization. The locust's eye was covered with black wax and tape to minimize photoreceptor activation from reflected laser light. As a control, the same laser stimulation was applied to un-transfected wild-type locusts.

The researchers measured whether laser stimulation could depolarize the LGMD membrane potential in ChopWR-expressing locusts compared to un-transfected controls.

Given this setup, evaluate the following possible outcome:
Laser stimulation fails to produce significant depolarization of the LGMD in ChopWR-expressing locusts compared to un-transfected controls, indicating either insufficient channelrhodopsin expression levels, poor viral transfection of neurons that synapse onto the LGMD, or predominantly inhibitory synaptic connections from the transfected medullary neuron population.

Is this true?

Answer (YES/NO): NO